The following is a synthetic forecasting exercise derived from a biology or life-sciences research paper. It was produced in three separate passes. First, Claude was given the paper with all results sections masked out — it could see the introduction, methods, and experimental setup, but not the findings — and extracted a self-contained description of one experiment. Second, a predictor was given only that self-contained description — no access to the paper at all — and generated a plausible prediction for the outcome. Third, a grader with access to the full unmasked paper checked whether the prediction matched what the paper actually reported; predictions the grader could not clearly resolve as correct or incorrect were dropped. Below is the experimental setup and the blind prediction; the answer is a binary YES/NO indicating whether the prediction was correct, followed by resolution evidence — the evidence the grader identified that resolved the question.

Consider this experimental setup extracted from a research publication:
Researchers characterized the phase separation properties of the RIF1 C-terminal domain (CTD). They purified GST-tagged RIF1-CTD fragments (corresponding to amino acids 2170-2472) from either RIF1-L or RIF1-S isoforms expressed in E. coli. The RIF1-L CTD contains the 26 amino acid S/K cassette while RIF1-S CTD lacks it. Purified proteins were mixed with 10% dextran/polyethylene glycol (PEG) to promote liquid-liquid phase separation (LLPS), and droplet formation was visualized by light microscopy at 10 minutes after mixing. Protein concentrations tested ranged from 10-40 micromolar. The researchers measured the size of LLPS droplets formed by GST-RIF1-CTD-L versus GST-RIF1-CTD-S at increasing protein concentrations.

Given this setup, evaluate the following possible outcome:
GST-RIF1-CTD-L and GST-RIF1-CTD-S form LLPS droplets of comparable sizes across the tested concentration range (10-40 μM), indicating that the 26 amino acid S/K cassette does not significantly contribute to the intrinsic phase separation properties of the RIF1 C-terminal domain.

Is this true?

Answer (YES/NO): NO